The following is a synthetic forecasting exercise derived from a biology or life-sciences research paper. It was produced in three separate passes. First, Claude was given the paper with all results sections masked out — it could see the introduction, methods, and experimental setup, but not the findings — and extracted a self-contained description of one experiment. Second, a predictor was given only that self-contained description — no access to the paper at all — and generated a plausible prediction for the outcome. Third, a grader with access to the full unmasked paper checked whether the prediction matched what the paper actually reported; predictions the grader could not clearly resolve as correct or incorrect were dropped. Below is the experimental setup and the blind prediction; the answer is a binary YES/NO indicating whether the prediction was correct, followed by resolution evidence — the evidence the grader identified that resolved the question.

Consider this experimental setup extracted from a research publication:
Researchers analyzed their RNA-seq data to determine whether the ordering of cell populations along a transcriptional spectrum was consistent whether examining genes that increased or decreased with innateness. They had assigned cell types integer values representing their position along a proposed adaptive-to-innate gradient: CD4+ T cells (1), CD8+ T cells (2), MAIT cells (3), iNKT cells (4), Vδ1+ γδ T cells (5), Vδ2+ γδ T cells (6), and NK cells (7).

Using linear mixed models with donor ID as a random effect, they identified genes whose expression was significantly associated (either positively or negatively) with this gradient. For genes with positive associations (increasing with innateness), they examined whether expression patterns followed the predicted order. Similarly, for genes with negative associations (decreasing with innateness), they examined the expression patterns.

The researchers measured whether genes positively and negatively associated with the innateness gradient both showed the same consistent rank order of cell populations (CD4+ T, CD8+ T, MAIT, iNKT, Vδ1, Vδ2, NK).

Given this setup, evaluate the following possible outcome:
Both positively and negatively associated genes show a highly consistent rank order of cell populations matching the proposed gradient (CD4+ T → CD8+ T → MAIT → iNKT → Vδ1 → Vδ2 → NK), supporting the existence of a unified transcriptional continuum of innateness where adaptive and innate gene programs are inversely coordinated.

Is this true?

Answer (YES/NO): YES